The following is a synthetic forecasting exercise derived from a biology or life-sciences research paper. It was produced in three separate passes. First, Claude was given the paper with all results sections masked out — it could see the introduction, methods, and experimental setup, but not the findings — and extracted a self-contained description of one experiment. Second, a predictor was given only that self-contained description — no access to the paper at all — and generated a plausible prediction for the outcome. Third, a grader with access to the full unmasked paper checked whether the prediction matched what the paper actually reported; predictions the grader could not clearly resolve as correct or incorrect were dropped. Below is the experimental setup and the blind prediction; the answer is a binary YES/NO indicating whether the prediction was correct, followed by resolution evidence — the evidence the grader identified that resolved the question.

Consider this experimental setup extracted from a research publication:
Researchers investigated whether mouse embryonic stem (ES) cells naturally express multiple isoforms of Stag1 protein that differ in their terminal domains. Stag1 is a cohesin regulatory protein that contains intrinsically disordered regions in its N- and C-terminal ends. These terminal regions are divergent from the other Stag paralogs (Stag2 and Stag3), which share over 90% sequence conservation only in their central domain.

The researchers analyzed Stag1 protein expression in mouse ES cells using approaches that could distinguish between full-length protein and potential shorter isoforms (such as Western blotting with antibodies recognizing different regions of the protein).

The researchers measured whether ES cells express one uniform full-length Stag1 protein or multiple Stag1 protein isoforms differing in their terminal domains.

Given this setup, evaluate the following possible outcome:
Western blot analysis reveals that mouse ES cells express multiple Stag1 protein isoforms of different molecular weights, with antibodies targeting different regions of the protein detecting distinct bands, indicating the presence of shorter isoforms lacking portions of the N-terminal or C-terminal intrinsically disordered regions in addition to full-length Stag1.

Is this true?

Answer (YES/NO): YES